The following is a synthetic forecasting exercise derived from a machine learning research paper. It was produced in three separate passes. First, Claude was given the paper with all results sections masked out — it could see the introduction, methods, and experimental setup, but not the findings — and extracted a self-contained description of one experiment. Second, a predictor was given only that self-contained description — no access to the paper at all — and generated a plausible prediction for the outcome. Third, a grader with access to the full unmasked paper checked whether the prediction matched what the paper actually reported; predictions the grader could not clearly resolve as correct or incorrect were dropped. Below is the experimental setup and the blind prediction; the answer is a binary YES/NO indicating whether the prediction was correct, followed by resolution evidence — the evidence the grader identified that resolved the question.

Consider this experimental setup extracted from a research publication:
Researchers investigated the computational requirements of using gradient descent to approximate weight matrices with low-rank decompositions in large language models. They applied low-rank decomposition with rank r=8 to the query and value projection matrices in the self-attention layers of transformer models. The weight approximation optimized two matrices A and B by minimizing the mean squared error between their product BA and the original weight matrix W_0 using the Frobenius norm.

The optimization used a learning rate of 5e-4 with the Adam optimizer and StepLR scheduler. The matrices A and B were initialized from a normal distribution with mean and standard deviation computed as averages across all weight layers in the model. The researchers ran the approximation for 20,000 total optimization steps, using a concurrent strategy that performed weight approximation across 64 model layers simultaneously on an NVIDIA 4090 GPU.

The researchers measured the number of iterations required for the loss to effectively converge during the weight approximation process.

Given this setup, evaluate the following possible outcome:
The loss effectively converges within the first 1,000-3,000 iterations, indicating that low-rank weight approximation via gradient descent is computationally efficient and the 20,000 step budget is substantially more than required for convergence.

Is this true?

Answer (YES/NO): NO